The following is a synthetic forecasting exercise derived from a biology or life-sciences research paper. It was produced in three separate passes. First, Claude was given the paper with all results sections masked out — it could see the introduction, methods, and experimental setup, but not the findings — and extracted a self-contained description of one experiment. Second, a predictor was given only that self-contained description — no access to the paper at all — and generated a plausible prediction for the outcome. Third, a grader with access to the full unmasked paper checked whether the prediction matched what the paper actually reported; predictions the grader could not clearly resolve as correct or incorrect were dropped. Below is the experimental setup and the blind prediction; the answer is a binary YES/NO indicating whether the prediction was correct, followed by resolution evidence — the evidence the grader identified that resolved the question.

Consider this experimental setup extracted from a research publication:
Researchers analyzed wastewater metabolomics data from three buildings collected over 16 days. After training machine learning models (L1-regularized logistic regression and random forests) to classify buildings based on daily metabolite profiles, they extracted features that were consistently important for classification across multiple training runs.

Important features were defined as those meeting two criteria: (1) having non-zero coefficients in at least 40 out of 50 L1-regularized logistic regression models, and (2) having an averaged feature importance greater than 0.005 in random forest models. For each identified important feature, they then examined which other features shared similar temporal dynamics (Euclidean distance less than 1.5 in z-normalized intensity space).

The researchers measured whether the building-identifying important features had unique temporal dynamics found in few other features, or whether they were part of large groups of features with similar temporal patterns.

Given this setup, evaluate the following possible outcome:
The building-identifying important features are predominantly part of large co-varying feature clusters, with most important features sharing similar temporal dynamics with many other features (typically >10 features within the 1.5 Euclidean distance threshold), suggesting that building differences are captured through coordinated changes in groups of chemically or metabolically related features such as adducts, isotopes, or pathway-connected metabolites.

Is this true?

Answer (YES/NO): YES